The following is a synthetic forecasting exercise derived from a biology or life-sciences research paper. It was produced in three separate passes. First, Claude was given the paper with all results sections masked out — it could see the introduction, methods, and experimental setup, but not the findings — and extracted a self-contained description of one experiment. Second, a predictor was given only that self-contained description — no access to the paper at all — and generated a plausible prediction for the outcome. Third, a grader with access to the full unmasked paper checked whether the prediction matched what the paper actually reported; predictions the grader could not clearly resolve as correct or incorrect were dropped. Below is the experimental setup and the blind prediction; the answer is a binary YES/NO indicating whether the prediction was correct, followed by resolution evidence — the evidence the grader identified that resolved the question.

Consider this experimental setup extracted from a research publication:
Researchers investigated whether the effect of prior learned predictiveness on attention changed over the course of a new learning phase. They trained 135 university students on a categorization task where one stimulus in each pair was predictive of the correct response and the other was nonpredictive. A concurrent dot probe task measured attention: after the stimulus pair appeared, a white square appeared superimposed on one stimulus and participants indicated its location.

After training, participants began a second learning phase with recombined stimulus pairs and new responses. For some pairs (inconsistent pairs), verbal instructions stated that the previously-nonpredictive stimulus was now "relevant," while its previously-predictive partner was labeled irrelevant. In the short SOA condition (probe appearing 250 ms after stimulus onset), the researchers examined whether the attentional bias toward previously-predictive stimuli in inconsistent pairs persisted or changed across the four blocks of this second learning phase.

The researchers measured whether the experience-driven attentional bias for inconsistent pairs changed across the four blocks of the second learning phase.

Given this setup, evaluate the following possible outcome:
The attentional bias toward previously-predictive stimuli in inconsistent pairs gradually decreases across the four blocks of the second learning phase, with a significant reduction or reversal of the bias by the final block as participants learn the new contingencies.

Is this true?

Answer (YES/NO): NO